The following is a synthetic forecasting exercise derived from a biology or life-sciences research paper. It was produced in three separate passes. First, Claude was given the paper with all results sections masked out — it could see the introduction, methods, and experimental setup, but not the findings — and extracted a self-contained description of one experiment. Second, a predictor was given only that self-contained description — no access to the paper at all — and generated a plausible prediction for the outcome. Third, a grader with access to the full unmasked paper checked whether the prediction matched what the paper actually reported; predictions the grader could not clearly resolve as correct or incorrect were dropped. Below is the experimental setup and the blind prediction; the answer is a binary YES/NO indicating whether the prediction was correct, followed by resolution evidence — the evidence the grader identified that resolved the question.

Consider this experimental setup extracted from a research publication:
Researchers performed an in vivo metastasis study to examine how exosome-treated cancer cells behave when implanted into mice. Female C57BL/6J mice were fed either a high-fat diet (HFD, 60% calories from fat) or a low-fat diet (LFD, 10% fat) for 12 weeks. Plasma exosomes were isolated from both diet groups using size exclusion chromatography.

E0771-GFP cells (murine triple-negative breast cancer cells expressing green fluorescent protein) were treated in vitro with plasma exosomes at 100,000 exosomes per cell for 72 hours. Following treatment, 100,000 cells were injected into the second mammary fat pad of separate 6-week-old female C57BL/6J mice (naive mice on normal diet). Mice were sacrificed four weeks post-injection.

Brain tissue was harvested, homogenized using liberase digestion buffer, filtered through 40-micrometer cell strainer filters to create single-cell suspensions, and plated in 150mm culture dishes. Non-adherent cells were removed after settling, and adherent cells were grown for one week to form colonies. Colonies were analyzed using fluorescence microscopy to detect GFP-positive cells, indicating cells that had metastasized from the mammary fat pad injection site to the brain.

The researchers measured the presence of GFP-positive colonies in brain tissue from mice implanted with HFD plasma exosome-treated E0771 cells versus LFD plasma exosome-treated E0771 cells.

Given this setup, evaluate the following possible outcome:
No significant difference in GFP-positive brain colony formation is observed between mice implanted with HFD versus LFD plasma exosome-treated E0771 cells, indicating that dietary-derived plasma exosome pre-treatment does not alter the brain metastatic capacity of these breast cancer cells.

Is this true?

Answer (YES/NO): NO